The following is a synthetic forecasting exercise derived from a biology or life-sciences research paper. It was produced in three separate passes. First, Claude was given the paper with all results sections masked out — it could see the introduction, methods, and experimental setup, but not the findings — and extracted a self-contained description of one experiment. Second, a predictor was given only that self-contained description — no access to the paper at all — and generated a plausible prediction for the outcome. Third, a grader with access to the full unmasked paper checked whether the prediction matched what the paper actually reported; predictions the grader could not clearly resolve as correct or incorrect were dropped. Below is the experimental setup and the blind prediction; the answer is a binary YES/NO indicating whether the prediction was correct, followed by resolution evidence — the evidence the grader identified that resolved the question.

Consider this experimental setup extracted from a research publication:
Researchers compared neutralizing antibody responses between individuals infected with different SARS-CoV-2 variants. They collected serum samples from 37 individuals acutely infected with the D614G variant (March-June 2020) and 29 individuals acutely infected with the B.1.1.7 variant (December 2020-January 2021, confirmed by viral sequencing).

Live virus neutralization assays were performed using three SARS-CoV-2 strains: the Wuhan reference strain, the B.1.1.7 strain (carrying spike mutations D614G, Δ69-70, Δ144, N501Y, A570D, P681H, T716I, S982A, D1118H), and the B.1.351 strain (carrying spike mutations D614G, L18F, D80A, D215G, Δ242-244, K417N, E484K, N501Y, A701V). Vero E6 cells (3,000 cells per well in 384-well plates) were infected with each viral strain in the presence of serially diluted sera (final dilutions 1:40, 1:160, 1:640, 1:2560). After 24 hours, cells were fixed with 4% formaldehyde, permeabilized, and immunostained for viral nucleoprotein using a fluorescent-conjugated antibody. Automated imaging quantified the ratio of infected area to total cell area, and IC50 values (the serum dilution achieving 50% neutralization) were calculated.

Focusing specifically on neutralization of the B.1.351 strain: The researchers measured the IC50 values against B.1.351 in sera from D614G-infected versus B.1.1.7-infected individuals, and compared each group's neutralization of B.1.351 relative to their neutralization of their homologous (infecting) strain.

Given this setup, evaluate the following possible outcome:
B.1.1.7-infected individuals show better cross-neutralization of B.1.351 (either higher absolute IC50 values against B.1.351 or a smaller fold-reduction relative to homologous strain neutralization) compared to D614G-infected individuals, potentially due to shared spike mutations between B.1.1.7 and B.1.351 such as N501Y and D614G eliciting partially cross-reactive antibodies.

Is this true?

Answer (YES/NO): NO